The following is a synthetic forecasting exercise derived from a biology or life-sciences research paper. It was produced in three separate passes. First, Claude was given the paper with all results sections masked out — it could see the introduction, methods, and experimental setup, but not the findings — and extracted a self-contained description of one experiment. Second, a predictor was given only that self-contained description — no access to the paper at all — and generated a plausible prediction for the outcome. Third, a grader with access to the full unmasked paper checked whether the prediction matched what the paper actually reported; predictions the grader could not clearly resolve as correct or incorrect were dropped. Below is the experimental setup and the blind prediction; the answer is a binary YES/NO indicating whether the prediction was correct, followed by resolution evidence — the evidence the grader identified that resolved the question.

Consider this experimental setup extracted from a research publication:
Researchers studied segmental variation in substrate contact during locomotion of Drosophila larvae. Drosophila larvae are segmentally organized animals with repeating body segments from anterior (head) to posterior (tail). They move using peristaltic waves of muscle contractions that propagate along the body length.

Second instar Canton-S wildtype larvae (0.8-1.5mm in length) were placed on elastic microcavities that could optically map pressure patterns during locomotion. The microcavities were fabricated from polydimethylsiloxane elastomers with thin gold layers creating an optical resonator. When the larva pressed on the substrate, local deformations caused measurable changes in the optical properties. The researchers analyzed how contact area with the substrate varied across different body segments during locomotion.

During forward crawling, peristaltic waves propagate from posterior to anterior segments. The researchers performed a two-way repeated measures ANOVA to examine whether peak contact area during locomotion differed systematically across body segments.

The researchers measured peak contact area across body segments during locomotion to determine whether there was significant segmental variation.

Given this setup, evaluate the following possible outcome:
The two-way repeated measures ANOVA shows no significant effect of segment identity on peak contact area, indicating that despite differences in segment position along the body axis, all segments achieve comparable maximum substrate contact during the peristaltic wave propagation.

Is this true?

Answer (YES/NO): NO